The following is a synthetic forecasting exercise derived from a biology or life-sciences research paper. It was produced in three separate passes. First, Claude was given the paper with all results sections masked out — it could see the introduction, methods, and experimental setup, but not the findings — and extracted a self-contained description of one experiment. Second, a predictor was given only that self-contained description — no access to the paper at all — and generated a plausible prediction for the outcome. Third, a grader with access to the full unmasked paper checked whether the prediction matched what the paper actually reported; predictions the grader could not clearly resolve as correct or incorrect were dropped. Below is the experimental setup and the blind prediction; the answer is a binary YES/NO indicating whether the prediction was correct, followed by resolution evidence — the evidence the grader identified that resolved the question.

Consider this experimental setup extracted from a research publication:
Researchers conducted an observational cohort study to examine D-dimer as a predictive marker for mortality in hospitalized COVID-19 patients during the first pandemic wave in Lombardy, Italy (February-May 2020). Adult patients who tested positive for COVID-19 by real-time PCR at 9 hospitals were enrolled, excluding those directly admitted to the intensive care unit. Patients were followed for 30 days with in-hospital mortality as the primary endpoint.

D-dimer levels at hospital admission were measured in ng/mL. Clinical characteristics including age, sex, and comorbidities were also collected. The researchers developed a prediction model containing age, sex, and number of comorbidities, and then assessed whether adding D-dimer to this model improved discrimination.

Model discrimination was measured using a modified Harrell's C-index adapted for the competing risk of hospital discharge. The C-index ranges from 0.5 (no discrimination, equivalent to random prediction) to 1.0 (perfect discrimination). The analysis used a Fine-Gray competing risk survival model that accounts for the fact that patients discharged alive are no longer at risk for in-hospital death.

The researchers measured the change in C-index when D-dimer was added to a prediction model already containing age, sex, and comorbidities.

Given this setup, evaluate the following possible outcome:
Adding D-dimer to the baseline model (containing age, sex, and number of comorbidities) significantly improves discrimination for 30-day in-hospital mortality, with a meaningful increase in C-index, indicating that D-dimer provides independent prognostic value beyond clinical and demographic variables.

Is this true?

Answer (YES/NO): NO